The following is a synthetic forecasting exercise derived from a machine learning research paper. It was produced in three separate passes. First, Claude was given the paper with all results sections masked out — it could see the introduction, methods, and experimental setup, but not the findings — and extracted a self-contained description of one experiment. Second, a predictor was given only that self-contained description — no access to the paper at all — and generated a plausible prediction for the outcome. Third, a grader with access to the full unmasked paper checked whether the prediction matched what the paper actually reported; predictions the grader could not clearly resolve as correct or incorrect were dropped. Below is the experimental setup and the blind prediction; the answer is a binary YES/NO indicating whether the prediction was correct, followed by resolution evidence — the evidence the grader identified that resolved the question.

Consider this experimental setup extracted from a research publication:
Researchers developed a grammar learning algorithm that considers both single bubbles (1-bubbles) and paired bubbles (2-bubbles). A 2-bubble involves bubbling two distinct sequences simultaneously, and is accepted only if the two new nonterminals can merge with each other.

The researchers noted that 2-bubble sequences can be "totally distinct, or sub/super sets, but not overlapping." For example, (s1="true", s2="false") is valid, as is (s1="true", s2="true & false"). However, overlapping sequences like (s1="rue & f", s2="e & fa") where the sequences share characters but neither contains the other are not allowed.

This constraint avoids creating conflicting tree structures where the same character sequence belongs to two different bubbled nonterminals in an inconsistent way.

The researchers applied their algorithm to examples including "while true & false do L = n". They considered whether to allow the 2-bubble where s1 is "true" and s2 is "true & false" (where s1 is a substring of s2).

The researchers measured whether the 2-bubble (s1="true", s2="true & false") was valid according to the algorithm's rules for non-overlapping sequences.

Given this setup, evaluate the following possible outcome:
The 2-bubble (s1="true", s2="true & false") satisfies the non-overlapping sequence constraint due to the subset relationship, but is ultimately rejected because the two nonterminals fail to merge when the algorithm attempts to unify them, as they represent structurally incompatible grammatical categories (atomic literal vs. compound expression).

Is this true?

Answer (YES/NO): NO